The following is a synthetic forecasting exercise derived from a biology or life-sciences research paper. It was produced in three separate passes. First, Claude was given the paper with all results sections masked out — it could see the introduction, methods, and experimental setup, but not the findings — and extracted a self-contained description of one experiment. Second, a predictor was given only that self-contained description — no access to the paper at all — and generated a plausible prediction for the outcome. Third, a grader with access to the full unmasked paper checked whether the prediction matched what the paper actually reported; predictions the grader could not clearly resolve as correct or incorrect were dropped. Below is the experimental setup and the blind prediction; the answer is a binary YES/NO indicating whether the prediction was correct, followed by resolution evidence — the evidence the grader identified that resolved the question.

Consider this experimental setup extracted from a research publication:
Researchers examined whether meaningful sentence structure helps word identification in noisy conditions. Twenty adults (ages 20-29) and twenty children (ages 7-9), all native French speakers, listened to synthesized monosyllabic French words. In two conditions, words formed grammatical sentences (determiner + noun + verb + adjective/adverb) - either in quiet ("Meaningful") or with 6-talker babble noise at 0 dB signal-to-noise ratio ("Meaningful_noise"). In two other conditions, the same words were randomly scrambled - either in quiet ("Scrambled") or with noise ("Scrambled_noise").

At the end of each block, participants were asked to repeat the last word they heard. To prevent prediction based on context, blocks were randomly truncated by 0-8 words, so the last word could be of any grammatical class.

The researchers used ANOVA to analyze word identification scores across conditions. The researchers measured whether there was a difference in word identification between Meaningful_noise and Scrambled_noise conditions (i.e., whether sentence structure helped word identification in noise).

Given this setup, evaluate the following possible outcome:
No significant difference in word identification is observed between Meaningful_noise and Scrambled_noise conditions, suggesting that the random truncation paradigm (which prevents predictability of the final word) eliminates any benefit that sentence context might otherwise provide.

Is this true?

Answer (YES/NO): NO